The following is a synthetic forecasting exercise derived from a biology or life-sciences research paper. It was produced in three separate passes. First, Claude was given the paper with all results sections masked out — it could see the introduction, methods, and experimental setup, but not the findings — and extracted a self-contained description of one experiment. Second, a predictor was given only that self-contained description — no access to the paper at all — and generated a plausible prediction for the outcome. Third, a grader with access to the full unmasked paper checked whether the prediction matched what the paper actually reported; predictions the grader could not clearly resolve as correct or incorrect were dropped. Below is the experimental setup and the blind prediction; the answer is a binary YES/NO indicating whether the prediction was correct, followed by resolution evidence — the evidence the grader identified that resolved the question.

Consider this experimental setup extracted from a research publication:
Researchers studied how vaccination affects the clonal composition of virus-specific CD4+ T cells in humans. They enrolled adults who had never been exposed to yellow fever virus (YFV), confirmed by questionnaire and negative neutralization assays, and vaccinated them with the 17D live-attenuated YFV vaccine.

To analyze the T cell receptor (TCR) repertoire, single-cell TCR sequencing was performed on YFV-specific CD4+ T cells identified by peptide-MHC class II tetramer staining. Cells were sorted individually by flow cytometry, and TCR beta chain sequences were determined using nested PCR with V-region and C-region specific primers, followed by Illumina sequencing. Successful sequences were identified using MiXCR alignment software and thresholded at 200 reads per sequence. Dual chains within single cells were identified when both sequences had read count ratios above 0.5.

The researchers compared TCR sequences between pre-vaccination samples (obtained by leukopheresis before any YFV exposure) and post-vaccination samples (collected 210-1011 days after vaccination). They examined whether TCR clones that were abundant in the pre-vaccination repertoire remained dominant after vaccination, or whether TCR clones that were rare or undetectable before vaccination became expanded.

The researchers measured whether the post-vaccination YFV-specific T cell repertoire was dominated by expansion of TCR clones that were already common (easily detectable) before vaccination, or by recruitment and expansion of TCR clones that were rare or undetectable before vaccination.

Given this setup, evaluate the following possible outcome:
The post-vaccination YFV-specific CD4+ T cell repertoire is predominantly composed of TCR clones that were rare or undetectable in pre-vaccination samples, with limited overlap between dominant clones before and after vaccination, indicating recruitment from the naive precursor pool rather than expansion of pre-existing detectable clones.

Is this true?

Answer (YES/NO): YES